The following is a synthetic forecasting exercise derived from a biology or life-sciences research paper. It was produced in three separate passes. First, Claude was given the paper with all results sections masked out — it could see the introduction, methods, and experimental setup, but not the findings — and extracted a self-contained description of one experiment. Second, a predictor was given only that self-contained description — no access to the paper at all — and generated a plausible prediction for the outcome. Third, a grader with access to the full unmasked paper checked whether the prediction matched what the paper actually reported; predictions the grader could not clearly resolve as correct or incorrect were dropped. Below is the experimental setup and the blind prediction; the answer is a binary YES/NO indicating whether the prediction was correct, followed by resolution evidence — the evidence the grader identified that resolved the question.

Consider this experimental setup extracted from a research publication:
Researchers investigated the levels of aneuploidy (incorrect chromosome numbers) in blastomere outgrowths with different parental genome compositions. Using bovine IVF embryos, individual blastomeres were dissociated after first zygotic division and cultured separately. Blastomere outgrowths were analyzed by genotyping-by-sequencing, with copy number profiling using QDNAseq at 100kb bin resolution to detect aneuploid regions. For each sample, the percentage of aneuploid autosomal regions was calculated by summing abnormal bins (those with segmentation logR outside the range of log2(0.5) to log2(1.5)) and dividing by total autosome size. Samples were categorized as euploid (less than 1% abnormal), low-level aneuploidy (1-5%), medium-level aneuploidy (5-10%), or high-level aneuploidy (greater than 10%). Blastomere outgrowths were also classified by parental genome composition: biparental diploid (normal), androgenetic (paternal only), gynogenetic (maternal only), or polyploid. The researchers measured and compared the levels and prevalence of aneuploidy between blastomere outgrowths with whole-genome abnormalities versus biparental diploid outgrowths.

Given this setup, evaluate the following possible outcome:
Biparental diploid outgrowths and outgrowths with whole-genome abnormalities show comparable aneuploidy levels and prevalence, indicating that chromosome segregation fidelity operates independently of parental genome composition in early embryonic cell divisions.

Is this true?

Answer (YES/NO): NO